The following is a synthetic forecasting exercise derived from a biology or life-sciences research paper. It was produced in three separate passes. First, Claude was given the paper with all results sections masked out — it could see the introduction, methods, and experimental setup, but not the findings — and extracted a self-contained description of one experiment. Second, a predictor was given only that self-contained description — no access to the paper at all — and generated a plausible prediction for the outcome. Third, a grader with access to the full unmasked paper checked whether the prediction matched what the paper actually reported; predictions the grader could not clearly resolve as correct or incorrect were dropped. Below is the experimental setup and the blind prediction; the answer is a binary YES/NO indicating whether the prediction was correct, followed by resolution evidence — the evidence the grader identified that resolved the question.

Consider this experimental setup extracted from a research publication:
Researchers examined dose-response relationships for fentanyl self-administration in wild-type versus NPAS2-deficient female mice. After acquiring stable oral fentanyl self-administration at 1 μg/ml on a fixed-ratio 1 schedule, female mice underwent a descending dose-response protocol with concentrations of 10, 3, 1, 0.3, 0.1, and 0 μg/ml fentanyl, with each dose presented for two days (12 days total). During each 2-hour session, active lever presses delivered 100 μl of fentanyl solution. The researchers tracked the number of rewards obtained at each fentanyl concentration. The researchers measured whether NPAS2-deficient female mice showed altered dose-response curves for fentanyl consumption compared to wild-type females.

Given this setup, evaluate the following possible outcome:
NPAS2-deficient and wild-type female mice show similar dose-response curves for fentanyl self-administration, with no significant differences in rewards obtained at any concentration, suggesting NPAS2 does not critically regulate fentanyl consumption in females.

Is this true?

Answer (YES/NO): NO